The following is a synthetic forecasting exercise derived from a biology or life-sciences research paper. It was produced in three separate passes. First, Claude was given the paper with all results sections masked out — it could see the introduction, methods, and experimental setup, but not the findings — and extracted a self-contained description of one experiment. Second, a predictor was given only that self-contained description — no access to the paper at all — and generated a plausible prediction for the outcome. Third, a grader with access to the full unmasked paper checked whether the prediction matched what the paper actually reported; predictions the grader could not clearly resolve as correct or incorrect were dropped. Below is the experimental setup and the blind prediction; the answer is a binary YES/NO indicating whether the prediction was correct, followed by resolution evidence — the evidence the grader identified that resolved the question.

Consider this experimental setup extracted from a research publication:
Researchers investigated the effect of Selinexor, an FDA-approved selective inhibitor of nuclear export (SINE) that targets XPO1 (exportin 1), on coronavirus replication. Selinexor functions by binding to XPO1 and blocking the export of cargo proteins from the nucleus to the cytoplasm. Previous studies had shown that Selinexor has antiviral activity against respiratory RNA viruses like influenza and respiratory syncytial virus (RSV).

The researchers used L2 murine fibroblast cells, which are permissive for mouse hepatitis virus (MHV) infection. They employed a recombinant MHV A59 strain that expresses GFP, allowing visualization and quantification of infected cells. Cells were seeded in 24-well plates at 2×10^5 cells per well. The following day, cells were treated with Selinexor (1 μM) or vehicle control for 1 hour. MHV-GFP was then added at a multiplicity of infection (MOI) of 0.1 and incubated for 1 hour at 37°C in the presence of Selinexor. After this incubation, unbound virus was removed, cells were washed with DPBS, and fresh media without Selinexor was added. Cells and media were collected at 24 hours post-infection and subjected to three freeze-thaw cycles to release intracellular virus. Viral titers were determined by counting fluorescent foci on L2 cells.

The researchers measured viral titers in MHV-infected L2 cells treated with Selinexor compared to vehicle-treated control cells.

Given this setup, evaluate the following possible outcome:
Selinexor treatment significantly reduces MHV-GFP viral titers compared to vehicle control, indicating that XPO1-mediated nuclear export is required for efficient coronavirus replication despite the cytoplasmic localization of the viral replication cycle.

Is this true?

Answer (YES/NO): NO